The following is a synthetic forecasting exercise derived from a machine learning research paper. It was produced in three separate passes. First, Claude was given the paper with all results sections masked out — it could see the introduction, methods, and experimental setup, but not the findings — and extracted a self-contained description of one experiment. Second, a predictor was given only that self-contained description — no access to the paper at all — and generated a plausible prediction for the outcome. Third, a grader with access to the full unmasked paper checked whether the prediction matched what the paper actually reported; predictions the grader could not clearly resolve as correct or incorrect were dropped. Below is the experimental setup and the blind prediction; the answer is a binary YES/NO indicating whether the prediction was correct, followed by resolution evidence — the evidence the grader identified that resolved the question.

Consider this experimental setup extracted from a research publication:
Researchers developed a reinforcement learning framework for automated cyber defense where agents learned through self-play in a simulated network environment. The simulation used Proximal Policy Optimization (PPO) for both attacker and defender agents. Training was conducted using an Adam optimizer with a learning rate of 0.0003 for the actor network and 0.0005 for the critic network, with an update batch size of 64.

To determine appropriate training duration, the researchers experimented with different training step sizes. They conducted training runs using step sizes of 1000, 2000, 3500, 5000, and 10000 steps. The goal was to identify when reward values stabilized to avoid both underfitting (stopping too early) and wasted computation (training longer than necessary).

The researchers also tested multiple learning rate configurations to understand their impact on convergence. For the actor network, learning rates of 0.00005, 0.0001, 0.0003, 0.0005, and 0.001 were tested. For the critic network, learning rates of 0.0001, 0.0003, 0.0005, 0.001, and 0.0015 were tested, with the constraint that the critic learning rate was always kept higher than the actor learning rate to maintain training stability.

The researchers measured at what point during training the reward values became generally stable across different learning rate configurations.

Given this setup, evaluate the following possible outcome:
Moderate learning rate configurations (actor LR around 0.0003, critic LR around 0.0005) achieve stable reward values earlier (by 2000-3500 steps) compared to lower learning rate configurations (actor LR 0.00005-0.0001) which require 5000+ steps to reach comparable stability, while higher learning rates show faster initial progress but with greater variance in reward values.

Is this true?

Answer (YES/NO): NO